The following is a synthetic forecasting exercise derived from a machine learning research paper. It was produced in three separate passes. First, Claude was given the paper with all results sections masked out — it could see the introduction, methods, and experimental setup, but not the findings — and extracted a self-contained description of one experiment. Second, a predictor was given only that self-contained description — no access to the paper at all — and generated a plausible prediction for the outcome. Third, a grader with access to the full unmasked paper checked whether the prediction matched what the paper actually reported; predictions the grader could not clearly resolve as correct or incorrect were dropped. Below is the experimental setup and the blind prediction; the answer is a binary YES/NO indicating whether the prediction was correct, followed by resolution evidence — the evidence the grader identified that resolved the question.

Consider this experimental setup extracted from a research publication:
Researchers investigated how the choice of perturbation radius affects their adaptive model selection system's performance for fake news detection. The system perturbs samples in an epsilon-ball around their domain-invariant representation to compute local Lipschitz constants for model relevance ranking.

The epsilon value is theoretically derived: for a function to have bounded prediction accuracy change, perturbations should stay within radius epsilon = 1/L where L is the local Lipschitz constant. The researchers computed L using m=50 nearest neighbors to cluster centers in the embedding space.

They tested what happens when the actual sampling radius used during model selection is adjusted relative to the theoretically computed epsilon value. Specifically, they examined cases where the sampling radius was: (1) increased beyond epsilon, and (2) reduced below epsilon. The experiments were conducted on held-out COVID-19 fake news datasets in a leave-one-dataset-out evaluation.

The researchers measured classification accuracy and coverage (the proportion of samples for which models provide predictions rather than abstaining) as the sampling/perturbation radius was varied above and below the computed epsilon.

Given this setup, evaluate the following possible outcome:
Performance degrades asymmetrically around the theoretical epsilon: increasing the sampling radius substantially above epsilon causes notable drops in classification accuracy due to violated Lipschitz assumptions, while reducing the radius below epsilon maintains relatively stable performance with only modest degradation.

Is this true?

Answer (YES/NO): NO